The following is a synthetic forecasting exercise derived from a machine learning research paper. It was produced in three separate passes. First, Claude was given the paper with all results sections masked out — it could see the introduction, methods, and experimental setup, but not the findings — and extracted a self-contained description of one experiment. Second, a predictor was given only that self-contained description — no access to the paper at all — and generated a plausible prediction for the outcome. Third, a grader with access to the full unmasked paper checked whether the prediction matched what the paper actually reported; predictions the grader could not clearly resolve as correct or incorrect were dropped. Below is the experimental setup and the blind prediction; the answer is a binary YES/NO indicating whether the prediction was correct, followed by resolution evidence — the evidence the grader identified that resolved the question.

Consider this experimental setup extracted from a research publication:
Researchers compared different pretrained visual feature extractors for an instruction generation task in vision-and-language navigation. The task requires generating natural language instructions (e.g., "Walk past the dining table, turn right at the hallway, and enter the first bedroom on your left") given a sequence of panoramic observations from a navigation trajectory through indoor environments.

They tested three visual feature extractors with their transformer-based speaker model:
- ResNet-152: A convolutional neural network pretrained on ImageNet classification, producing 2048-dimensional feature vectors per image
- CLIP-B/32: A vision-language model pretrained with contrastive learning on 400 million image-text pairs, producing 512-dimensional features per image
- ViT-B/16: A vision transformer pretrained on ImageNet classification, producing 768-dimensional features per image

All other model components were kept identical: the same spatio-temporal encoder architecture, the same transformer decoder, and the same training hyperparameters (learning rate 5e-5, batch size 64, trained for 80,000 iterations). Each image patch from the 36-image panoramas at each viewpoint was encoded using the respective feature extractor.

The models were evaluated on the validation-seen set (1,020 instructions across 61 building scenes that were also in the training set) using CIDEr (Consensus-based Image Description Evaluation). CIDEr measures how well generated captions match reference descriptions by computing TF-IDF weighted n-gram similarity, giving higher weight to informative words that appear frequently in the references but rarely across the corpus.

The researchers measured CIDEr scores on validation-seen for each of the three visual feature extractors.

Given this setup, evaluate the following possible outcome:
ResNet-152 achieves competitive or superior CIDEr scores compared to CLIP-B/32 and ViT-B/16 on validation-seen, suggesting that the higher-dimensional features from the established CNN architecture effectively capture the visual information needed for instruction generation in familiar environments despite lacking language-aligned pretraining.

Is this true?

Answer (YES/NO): NO